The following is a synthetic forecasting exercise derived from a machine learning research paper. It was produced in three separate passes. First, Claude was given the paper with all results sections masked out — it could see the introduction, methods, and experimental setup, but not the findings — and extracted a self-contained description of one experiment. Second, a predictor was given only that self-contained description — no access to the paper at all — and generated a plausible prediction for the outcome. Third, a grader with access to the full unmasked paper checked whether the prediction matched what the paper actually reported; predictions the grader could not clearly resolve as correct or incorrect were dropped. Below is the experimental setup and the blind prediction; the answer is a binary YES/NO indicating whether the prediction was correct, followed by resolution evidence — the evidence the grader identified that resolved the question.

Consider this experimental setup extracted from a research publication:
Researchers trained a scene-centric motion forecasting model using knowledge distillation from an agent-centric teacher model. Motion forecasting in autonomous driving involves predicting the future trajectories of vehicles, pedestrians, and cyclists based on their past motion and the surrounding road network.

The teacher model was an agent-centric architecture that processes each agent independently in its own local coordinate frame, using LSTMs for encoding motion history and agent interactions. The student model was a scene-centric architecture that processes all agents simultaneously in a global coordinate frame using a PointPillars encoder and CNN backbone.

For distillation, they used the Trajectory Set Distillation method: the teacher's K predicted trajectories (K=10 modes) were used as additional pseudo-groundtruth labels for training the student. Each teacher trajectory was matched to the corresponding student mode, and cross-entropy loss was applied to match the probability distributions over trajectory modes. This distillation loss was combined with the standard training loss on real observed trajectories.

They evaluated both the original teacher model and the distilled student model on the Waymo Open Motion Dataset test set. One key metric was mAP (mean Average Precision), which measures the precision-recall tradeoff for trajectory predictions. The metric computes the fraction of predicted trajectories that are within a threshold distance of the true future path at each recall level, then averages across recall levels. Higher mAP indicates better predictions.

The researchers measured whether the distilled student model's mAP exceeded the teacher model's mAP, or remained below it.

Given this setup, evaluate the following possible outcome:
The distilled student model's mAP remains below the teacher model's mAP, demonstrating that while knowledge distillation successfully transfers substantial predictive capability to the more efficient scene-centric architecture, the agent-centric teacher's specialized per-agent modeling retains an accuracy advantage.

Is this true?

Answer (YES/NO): NO